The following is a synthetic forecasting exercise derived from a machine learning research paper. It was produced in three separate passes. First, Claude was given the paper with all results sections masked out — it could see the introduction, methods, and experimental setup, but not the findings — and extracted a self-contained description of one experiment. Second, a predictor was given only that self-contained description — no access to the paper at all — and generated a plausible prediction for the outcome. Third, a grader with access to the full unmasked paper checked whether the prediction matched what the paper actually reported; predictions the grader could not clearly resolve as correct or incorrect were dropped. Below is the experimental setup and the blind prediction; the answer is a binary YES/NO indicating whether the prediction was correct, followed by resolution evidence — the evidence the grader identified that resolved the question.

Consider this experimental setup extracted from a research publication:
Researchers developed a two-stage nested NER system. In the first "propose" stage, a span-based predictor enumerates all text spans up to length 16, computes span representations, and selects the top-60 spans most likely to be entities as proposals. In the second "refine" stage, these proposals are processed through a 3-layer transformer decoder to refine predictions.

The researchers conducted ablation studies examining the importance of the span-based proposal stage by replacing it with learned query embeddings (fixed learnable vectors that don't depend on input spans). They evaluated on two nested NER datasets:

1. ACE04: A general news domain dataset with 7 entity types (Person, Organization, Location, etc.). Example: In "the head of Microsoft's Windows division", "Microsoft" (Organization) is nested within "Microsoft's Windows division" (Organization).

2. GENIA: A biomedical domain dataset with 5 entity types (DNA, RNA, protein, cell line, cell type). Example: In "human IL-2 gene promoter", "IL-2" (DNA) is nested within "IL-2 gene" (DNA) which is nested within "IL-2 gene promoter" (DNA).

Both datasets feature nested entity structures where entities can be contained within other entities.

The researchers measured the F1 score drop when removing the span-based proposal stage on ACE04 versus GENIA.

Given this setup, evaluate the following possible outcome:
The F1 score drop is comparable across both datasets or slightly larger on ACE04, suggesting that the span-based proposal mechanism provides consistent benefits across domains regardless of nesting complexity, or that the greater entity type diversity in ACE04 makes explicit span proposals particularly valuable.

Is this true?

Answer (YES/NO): NO